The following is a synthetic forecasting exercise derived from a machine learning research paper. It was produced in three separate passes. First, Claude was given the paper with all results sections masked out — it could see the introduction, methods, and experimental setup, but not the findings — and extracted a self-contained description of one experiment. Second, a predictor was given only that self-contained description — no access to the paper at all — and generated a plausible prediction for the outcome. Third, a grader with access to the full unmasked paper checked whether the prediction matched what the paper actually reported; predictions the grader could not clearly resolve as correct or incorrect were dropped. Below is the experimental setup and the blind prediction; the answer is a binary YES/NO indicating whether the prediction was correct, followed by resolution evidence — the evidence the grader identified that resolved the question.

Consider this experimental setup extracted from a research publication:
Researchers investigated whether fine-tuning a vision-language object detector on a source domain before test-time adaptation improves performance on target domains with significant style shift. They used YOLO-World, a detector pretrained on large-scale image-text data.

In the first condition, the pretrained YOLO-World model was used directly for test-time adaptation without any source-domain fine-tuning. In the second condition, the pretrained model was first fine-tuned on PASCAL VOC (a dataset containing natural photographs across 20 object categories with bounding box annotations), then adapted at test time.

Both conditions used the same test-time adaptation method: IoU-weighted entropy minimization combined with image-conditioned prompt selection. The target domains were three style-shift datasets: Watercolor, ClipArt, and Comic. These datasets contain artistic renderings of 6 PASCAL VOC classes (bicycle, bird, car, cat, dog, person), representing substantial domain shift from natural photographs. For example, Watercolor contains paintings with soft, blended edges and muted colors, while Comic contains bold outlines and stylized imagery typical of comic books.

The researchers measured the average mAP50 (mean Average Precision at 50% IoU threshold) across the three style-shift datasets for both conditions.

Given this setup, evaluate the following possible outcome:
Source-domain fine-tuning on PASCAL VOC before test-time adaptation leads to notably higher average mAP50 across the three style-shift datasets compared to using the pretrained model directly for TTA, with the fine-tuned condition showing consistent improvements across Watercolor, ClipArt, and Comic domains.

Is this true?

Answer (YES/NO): NO